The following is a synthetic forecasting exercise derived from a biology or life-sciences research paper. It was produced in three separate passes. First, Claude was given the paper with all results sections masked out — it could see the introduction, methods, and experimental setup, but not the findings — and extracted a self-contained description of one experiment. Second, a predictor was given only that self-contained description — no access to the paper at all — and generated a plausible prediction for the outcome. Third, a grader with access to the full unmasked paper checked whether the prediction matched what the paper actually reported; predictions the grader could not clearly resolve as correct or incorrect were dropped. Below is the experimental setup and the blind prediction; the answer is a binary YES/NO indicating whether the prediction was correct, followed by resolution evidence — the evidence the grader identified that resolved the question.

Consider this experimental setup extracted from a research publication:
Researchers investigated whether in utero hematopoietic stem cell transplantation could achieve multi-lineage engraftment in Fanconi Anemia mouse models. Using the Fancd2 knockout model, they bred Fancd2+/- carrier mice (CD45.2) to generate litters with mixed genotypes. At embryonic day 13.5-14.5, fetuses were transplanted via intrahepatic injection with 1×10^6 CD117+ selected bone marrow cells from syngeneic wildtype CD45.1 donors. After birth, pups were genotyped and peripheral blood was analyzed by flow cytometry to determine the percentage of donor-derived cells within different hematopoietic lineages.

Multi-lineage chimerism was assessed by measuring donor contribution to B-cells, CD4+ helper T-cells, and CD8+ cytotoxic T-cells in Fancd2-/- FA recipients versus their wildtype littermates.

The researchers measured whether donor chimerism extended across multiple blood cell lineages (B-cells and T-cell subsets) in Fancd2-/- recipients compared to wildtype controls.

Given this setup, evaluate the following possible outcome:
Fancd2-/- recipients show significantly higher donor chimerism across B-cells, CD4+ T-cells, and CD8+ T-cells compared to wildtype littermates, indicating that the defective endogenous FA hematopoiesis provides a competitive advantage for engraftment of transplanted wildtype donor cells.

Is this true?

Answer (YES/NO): YES